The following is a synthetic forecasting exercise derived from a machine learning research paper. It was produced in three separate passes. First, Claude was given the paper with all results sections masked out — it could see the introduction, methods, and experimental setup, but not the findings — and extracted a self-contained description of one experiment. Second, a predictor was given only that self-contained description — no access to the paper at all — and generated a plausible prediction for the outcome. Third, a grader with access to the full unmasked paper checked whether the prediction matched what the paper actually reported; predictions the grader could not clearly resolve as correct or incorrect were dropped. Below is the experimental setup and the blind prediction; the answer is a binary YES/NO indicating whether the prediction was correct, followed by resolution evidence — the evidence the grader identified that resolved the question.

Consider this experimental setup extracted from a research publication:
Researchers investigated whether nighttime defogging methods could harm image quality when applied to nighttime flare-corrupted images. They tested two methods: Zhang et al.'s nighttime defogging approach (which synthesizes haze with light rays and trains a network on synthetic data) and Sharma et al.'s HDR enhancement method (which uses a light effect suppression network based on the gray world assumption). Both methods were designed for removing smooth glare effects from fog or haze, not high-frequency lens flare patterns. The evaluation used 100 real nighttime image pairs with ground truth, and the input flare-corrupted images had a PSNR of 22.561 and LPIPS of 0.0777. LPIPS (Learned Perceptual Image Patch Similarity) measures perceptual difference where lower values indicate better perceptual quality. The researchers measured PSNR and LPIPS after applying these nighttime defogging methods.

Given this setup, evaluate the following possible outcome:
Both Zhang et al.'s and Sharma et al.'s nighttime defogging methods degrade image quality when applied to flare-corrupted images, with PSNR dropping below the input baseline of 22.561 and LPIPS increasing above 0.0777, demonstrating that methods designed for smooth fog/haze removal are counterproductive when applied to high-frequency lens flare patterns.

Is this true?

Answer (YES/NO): YES